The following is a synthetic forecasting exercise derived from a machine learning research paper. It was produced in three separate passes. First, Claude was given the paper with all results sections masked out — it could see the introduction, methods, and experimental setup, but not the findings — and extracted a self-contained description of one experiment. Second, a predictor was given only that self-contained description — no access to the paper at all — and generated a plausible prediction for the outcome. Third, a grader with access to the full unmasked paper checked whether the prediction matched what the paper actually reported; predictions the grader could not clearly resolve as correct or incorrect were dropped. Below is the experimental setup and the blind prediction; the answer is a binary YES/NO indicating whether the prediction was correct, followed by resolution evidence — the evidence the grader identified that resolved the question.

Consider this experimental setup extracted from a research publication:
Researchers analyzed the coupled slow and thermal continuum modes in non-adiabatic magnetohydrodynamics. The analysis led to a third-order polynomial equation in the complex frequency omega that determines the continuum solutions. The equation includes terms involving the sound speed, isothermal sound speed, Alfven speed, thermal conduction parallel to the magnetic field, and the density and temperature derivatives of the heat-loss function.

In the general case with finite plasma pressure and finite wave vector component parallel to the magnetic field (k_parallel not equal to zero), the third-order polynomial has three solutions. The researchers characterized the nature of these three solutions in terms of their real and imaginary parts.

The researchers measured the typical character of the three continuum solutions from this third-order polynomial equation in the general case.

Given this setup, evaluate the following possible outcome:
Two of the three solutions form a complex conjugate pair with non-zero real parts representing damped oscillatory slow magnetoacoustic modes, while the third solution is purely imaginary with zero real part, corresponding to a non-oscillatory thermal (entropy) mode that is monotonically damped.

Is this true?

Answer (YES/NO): NO